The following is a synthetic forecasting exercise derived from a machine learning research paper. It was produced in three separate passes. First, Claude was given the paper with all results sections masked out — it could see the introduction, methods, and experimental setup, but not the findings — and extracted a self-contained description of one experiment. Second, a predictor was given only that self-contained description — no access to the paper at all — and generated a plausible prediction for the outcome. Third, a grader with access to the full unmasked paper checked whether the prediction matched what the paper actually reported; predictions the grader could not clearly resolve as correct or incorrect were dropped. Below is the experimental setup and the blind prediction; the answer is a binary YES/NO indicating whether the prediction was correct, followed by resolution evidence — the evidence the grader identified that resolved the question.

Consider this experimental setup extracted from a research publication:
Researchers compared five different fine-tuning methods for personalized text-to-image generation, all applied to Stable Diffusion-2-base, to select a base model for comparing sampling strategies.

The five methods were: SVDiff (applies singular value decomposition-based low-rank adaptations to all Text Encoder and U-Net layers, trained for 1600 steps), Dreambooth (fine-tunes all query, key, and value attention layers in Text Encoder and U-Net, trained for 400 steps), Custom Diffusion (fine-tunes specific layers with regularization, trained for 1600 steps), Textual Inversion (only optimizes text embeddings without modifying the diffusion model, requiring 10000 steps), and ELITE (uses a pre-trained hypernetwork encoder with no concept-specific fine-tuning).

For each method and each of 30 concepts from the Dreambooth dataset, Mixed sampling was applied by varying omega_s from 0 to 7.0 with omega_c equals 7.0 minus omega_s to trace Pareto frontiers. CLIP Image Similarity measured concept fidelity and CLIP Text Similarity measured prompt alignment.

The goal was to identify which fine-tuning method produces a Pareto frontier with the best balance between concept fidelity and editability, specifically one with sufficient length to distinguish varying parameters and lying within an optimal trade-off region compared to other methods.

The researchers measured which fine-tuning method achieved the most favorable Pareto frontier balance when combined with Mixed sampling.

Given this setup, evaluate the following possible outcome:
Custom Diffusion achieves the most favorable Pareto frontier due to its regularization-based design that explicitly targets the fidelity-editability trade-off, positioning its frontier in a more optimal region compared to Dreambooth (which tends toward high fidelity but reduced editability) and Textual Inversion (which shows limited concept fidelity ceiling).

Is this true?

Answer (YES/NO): NO